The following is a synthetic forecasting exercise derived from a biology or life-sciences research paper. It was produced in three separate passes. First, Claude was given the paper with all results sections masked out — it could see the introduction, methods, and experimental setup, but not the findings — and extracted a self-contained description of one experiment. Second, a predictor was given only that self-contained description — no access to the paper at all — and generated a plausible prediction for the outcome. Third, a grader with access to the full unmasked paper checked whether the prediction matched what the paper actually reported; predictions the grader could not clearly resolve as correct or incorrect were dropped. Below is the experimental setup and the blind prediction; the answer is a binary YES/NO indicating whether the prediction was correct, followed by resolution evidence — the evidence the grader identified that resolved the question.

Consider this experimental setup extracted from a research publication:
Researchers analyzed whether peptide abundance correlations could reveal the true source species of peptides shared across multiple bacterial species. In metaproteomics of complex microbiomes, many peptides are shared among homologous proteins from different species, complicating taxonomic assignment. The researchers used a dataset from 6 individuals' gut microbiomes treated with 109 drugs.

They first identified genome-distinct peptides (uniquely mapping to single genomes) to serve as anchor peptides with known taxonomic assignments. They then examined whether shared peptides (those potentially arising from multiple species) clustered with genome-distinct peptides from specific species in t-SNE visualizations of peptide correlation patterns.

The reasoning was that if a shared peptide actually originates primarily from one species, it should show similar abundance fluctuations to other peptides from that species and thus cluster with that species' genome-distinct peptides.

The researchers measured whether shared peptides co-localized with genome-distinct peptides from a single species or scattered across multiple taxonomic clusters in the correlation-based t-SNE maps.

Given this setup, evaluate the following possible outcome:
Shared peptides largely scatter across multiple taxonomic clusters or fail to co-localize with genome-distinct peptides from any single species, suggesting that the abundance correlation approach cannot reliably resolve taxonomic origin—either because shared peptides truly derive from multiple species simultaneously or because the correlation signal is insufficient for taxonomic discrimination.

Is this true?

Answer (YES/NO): NO